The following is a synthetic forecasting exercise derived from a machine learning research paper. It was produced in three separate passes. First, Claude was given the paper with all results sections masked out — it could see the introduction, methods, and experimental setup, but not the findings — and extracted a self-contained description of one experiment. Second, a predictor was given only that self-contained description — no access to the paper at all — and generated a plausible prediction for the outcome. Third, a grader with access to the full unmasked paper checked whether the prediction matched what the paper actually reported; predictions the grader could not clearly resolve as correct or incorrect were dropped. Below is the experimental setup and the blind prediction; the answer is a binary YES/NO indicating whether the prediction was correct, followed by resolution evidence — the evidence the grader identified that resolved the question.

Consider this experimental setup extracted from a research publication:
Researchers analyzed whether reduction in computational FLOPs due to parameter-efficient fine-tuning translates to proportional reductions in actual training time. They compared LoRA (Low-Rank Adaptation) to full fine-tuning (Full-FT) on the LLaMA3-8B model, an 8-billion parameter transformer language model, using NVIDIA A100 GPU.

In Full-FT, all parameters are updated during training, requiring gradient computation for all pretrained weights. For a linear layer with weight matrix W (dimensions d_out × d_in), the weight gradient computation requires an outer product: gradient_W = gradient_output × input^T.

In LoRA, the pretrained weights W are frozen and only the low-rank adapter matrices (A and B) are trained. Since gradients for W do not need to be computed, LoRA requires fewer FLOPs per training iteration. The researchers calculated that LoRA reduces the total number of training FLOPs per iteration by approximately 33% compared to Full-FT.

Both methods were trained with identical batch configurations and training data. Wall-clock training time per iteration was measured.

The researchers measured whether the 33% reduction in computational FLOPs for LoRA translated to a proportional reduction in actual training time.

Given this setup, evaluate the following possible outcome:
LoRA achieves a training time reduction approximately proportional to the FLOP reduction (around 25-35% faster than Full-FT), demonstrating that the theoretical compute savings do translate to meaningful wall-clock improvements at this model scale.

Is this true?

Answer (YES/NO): NO